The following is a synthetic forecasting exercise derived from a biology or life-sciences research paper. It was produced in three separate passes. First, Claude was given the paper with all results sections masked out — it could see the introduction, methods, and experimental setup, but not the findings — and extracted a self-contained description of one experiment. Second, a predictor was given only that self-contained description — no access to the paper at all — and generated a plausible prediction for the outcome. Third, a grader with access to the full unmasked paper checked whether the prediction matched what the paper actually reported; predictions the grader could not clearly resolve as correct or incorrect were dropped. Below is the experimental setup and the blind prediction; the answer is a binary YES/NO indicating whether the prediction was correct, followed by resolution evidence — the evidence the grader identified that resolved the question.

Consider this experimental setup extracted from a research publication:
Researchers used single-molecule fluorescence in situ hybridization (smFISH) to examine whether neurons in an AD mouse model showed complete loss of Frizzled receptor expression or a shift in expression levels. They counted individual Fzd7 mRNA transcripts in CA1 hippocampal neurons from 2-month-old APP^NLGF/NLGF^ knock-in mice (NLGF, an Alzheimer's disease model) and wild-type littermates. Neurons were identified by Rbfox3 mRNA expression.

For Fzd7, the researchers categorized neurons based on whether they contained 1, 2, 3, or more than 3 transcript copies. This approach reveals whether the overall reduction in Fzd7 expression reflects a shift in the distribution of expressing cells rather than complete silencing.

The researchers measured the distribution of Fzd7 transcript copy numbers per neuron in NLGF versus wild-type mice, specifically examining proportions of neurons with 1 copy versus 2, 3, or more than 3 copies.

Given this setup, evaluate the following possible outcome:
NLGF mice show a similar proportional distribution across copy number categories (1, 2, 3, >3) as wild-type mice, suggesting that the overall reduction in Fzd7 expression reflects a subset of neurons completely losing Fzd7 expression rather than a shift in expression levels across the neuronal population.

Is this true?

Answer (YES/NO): NO